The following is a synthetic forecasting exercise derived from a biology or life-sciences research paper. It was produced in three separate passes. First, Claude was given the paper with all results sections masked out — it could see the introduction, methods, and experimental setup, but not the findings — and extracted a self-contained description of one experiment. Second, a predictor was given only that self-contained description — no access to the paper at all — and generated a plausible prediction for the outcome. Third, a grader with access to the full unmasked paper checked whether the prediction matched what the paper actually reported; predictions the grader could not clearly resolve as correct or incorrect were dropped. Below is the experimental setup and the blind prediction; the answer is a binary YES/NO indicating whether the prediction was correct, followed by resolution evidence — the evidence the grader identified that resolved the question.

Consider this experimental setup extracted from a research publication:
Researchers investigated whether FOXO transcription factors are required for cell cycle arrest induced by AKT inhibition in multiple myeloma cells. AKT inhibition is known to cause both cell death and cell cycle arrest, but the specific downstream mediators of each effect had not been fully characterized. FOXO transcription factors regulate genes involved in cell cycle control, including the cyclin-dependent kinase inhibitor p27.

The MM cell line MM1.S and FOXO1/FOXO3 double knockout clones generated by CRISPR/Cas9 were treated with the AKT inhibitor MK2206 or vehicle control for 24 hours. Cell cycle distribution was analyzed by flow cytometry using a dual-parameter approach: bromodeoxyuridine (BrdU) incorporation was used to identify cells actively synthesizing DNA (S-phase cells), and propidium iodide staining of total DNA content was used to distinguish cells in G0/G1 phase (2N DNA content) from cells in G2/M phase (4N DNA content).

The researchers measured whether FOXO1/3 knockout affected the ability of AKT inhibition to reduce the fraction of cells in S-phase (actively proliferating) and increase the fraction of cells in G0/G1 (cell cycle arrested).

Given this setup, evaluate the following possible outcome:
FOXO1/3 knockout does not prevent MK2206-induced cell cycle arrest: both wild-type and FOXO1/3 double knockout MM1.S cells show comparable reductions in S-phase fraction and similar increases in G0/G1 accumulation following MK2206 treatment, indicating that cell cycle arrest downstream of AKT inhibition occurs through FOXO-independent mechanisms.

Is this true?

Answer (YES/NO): NO